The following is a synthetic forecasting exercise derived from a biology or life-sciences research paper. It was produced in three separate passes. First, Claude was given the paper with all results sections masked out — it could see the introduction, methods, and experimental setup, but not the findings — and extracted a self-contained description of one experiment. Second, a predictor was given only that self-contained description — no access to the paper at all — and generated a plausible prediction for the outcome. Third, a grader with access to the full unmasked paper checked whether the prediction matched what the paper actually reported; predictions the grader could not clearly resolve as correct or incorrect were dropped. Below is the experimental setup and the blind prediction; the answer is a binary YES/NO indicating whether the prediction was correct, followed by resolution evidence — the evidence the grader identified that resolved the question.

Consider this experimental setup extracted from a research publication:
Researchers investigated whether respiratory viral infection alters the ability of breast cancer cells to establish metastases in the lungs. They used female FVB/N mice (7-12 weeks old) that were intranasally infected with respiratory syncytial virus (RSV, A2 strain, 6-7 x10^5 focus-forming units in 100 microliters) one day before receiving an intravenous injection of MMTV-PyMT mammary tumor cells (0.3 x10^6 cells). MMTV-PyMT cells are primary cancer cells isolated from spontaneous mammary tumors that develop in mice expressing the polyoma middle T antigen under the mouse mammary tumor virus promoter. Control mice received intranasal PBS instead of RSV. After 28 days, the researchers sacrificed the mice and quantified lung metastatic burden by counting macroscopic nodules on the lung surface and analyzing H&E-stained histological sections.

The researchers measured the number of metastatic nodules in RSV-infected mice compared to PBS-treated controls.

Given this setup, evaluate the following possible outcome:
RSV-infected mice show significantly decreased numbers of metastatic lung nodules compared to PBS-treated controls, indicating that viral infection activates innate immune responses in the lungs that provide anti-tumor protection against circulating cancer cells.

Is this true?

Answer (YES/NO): YES